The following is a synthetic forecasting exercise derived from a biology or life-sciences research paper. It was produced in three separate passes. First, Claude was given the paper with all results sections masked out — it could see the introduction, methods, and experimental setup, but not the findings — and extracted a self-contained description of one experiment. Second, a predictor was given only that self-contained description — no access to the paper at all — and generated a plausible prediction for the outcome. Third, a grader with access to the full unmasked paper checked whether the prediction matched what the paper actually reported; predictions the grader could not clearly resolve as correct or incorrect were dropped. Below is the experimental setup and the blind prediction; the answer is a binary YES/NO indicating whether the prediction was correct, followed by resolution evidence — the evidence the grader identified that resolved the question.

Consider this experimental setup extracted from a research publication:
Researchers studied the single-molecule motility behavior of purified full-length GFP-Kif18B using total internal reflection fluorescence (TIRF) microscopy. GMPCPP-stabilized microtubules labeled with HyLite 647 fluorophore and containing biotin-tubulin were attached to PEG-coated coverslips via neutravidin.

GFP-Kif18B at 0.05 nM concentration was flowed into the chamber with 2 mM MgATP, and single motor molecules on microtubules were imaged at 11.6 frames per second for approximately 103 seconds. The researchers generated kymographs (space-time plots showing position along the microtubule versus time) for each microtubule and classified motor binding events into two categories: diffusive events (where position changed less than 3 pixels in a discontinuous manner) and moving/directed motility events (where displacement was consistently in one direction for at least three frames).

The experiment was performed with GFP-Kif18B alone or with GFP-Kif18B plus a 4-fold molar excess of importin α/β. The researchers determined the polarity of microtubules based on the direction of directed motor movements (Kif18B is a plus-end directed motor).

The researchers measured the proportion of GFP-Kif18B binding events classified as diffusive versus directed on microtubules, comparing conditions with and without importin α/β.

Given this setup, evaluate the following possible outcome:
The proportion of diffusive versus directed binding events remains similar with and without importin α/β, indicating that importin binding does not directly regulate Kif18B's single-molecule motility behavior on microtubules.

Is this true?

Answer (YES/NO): YES